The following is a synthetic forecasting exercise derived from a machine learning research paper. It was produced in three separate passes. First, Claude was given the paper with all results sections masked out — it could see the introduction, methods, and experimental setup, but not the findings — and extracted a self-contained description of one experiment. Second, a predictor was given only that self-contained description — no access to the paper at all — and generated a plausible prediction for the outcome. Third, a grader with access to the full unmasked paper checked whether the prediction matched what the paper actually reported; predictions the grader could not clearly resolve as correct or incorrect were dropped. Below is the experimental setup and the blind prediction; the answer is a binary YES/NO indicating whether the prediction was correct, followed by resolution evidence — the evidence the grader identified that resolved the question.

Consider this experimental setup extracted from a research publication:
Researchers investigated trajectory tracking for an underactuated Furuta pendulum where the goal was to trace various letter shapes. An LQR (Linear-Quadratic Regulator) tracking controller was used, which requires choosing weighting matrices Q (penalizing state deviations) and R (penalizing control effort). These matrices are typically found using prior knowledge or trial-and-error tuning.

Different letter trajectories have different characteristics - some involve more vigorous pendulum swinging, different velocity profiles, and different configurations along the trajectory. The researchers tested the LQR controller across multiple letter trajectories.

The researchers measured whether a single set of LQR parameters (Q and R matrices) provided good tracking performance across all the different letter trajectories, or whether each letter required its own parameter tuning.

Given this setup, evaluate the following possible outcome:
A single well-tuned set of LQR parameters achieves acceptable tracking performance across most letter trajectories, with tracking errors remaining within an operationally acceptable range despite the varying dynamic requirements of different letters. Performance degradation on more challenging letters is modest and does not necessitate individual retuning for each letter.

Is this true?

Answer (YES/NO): NO